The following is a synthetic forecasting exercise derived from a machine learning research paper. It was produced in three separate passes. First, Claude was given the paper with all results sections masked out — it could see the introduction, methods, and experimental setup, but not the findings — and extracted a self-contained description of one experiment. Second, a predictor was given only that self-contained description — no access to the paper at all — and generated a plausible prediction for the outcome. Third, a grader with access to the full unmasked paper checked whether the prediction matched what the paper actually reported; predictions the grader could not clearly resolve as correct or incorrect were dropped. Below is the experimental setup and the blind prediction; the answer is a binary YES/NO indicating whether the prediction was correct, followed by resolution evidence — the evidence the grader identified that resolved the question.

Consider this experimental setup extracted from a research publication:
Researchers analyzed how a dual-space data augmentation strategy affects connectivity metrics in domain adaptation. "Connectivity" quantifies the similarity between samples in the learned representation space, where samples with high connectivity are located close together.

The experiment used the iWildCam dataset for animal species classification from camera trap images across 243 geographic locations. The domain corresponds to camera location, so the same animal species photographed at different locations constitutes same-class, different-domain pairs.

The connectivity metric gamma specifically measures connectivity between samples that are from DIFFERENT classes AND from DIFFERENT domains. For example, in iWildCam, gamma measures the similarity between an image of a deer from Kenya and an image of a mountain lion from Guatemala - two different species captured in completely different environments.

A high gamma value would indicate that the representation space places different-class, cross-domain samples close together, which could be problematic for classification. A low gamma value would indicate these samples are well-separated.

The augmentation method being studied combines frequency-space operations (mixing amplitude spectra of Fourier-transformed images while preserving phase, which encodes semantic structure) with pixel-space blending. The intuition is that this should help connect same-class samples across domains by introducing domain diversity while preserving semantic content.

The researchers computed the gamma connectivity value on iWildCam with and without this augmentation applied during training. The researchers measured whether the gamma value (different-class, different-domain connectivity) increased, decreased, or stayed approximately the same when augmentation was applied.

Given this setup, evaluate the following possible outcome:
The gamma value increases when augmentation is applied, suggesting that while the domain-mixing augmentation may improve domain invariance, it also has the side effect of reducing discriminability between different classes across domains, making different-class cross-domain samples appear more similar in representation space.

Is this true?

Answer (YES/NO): YES